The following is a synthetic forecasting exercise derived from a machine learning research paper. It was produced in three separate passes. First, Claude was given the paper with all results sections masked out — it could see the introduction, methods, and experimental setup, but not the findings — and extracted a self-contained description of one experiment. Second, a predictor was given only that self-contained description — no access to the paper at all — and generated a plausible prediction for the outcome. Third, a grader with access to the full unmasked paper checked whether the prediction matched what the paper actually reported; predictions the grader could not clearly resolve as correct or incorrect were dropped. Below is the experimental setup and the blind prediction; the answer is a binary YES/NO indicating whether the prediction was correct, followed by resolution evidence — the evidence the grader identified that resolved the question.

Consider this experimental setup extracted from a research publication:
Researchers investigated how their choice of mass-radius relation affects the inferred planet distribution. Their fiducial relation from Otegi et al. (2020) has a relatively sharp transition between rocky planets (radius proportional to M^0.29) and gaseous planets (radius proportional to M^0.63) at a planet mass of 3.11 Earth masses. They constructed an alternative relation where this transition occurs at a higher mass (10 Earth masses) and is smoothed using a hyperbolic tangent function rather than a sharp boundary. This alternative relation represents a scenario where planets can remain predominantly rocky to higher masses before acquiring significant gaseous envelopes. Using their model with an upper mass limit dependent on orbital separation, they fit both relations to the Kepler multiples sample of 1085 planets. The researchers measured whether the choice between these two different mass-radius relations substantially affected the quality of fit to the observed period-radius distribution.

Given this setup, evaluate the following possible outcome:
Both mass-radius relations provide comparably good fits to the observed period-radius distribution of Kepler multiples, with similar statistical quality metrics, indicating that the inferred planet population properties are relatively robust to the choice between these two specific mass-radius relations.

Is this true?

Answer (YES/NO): NO